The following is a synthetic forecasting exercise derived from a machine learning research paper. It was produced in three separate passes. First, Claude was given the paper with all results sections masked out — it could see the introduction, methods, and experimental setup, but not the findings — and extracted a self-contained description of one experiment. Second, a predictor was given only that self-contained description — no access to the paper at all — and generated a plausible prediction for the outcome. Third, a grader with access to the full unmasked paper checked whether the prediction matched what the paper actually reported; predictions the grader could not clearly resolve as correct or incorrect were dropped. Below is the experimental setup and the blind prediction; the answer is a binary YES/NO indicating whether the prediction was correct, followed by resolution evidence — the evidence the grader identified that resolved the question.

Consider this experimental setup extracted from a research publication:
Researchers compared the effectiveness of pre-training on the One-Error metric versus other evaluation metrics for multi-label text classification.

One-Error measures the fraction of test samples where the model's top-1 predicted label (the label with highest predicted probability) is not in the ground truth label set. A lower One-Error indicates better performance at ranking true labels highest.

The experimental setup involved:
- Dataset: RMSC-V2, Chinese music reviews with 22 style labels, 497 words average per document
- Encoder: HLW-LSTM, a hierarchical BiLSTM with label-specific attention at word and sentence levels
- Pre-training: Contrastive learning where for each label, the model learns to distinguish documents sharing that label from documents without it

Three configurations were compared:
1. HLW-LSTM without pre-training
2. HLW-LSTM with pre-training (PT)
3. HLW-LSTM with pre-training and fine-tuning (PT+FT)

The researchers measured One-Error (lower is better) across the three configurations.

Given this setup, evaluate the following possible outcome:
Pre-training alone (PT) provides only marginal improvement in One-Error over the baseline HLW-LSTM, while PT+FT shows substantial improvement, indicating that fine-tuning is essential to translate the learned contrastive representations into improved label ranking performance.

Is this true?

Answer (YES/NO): NO